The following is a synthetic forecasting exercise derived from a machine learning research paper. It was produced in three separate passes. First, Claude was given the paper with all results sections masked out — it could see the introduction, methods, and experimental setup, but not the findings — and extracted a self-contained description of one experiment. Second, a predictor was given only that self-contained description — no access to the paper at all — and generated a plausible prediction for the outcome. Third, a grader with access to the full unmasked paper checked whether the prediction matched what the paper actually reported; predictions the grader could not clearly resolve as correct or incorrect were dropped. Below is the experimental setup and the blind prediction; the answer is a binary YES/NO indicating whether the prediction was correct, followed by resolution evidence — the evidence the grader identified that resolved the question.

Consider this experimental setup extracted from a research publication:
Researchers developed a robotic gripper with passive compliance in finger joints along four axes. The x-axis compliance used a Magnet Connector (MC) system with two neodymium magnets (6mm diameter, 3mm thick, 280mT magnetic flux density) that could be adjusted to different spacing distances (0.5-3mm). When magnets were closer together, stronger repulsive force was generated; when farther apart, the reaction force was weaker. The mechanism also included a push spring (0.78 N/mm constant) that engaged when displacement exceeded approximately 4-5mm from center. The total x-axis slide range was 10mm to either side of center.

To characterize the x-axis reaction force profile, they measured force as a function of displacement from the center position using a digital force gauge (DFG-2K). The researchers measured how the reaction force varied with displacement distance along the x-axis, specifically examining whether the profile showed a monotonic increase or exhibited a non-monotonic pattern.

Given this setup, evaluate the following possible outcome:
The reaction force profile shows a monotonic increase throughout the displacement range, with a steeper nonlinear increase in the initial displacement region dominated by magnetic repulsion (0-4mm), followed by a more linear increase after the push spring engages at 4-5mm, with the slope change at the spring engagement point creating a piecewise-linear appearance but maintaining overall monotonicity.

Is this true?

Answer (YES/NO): NO